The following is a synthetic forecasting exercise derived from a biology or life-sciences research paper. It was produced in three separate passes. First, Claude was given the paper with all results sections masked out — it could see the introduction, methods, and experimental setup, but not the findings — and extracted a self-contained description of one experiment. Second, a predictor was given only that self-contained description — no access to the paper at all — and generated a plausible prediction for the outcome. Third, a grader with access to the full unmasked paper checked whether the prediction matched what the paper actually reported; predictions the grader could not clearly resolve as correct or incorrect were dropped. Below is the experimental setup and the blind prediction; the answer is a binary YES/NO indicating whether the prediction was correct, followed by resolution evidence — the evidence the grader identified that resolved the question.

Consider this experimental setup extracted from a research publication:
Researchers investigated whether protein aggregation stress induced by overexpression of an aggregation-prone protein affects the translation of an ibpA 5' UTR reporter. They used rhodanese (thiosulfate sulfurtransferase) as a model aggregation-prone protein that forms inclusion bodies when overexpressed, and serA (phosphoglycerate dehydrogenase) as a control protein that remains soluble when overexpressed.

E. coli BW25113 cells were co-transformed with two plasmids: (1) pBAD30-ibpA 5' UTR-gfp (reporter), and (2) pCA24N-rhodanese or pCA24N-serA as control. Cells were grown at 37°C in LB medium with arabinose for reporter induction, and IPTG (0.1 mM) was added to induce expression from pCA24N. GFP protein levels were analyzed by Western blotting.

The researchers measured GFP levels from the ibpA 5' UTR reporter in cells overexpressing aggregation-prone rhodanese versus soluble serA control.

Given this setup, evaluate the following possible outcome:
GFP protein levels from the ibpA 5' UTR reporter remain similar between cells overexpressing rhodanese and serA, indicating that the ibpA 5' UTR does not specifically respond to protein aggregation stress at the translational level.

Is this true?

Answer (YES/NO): NO